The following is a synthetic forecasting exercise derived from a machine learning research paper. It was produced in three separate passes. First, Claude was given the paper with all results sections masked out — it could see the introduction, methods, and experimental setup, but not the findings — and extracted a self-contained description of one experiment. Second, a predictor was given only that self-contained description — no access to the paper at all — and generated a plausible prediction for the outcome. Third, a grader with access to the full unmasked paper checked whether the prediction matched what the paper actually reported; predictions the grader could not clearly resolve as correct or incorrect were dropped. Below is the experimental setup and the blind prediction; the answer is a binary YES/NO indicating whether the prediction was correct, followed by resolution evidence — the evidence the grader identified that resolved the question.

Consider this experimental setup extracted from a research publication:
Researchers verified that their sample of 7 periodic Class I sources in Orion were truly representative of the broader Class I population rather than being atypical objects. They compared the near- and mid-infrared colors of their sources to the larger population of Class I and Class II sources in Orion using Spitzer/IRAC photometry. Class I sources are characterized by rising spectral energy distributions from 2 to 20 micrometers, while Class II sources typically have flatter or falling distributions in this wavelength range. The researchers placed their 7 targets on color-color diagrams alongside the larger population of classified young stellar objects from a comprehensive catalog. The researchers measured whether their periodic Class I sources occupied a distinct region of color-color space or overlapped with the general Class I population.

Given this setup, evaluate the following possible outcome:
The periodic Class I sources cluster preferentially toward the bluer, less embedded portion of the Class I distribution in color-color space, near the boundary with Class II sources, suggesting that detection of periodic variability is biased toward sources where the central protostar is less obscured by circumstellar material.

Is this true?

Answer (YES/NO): NO